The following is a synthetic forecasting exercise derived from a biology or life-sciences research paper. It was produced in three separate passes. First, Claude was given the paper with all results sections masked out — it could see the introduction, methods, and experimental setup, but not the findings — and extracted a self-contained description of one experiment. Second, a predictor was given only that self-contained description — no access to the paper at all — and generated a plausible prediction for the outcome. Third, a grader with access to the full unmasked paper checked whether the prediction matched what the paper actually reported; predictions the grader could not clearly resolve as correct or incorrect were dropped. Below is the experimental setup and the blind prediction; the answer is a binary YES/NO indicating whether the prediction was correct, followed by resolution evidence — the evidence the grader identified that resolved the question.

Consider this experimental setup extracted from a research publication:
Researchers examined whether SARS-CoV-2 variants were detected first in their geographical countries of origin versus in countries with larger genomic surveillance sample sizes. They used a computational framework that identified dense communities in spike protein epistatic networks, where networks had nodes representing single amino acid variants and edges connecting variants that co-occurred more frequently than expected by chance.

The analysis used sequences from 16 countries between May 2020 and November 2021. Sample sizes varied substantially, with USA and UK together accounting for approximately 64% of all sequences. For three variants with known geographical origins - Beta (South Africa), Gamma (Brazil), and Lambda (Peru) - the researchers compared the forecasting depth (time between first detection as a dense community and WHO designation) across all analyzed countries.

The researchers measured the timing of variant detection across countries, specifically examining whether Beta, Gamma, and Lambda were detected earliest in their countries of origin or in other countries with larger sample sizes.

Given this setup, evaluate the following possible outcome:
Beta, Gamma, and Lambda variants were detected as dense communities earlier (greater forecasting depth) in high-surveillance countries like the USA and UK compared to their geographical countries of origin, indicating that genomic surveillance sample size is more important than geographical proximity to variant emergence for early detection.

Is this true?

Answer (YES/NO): NO